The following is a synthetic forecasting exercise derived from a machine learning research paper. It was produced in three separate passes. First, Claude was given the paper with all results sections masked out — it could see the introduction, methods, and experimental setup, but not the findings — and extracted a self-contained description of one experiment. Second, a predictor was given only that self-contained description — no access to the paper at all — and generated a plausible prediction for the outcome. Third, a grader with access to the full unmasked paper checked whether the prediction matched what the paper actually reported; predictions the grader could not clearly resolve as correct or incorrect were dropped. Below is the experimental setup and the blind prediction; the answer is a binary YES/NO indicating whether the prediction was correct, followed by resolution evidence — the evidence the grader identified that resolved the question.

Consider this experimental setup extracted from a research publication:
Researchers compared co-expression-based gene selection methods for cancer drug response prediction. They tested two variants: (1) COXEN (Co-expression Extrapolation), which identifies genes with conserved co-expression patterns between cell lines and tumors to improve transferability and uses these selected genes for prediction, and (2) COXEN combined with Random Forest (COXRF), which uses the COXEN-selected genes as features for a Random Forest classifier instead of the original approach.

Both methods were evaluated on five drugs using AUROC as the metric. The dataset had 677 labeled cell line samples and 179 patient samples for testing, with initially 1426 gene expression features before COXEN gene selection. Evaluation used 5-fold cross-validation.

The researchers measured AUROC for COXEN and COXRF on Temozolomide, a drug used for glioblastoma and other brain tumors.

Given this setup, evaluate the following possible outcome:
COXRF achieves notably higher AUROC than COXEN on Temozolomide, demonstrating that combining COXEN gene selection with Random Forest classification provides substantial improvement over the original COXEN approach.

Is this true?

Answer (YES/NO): NO